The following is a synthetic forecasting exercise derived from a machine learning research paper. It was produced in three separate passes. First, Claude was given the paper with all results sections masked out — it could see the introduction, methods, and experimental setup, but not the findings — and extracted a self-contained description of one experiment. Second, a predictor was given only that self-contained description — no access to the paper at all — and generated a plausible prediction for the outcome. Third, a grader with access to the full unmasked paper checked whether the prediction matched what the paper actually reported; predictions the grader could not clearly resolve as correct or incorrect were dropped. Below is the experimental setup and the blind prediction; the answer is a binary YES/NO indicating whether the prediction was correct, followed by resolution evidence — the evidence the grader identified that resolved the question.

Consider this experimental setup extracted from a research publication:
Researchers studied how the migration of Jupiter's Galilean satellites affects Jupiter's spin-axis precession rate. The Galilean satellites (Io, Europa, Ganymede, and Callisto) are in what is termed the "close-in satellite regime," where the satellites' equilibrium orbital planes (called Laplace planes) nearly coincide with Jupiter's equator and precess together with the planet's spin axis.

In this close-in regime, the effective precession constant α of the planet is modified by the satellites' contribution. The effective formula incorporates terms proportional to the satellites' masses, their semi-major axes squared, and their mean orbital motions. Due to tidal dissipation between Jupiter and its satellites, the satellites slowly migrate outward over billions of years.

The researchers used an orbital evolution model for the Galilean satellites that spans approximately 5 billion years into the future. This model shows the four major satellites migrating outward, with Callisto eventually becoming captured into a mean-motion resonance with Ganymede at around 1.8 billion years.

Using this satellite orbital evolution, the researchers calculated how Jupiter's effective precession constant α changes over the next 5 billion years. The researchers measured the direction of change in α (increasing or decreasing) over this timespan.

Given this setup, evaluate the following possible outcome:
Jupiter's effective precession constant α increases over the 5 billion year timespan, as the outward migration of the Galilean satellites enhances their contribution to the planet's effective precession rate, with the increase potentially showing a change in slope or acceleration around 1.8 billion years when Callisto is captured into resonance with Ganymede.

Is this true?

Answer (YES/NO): YES